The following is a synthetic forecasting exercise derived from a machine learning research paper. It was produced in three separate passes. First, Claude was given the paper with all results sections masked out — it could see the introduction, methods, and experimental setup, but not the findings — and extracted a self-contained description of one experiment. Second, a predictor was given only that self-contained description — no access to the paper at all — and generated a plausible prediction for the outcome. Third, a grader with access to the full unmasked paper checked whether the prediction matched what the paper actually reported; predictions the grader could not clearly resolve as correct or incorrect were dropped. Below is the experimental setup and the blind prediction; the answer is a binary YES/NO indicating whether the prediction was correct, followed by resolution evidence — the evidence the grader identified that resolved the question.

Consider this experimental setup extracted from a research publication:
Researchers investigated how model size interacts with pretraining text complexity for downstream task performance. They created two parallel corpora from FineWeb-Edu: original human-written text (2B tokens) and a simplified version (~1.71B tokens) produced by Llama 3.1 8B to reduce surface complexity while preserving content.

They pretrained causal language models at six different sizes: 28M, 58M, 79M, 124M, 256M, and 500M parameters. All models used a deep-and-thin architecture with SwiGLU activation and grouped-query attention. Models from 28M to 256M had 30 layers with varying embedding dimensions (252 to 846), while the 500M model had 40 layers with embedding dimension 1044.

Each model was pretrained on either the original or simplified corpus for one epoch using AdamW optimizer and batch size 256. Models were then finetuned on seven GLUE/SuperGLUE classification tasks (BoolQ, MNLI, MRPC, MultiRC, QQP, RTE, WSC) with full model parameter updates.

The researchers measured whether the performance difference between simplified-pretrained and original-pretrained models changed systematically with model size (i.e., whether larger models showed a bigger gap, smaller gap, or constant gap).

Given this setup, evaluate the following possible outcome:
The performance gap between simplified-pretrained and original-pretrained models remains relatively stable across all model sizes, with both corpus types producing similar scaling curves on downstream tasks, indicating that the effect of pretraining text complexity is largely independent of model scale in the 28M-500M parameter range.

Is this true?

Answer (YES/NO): YES